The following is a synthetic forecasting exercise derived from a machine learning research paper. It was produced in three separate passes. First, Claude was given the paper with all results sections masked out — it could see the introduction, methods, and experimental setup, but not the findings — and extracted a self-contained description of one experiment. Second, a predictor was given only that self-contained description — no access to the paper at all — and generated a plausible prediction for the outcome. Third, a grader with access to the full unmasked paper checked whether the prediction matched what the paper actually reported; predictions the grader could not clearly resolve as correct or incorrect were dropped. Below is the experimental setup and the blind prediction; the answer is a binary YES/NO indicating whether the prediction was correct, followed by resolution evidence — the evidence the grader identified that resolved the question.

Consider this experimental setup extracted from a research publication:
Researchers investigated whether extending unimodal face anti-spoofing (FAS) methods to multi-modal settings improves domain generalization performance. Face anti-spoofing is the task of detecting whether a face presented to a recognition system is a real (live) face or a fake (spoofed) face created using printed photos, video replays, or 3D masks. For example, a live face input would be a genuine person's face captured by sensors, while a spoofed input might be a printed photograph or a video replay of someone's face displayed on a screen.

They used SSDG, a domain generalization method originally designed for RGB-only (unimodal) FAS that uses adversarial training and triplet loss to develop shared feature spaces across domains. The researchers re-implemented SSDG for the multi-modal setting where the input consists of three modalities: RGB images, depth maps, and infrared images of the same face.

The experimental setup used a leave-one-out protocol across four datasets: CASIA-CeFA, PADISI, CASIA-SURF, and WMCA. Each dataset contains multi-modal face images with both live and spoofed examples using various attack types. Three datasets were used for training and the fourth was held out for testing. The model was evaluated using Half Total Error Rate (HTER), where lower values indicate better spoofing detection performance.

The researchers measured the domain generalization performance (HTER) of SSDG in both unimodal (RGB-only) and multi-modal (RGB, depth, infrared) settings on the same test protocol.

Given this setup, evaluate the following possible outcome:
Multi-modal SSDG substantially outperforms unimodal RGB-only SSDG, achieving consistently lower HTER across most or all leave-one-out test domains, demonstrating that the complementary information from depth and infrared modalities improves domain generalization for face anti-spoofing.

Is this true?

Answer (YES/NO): NO